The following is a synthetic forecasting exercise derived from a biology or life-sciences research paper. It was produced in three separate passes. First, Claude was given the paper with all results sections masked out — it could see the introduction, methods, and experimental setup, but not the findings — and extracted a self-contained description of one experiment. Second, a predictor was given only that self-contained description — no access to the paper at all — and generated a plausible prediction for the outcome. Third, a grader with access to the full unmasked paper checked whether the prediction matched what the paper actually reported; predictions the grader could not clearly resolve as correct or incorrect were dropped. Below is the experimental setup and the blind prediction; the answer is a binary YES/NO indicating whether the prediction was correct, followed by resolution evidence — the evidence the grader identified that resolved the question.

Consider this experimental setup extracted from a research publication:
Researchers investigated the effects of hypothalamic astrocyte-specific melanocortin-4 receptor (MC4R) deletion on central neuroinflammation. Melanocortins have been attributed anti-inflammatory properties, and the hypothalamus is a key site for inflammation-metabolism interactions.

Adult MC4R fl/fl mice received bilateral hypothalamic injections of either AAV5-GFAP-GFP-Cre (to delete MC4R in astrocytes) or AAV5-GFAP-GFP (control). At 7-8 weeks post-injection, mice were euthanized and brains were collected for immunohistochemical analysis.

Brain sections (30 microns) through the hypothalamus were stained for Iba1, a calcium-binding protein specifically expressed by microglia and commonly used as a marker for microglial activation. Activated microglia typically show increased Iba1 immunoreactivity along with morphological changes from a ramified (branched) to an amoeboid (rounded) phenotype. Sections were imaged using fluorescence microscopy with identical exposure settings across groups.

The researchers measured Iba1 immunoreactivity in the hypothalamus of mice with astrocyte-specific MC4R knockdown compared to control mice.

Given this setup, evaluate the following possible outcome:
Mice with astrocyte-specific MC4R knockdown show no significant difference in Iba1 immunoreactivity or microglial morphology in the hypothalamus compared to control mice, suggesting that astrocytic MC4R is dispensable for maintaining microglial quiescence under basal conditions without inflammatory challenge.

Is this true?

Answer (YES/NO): NO